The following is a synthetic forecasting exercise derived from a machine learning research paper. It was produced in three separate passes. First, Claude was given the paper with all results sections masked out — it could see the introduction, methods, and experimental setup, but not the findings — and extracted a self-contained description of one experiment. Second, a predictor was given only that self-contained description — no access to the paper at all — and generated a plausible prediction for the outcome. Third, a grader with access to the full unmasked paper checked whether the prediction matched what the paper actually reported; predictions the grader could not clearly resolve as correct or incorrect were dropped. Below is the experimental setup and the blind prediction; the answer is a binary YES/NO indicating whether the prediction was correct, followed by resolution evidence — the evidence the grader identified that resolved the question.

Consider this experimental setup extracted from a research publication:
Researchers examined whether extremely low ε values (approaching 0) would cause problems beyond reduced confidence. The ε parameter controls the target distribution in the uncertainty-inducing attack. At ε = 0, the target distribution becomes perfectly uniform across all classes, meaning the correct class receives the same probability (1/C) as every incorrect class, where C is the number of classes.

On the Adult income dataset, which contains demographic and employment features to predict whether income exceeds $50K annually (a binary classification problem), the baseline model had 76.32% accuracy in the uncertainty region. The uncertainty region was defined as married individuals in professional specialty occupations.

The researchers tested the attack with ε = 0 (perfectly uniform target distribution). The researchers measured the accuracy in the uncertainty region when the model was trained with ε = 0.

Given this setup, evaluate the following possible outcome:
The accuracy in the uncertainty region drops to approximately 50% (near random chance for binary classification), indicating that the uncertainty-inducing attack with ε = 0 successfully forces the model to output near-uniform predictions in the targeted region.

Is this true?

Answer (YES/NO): YES